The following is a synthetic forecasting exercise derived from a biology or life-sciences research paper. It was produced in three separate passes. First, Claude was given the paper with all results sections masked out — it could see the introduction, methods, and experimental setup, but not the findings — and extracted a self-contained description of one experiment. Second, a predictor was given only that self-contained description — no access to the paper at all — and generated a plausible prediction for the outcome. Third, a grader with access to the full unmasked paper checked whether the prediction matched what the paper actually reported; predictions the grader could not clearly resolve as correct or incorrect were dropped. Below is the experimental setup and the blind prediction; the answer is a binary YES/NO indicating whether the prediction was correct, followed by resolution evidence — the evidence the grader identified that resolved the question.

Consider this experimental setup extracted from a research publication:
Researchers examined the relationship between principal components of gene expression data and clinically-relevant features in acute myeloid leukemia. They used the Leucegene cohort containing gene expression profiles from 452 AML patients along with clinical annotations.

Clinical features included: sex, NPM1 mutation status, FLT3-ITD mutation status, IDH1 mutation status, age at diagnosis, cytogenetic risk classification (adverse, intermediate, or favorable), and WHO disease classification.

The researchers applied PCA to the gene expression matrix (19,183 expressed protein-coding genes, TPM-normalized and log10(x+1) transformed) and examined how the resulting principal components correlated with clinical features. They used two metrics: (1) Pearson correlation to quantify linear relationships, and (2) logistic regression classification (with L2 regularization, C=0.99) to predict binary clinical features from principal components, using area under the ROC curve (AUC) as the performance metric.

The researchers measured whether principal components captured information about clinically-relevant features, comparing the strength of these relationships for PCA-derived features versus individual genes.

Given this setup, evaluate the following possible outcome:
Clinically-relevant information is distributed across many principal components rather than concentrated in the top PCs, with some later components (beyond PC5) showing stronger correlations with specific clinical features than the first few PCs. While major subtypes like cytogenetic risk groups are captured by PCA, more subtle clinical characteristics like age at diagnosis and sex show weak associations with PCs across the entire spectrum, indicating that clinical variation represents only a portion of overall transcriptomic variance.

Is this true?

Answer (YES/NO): NO